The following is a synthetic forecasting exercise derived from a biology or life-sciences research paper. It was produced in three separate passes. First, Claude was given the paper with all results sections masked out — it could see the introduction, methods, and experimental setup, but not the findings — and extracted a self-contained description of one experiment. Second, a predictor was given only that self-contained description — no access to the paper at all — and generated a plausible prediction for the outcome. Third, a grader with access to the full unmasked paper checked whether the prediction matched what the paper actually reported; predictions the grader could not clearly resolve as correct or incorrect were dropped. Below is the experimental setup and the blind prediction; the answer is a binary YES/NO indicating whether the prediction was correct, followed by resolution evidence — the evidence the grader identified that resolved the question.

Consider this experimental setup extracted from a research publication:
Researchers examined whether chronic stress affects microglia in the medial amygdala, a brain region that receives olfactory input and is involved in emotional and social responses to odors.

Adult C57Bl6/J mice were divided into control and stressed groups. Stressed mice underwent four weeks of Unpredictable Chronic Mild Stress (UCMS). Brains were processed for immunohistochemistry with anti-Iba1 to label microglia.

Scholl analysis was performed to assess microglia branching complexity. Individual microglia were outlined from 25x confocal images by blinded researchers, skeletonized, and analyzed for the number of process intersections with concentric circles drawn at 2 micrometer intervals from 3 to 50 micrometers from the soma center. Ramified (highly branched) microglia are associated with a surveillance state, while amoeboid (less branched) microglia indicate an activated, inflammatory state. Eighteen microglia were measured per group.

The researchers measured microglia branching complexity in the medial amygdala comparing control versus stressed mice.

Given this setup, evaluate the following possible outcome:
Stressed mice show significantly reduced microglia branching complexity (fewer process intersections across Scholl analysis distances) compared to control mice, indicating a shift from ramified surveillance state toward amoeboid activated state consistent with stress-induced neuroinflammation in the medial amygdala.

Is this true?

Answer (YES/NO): NO